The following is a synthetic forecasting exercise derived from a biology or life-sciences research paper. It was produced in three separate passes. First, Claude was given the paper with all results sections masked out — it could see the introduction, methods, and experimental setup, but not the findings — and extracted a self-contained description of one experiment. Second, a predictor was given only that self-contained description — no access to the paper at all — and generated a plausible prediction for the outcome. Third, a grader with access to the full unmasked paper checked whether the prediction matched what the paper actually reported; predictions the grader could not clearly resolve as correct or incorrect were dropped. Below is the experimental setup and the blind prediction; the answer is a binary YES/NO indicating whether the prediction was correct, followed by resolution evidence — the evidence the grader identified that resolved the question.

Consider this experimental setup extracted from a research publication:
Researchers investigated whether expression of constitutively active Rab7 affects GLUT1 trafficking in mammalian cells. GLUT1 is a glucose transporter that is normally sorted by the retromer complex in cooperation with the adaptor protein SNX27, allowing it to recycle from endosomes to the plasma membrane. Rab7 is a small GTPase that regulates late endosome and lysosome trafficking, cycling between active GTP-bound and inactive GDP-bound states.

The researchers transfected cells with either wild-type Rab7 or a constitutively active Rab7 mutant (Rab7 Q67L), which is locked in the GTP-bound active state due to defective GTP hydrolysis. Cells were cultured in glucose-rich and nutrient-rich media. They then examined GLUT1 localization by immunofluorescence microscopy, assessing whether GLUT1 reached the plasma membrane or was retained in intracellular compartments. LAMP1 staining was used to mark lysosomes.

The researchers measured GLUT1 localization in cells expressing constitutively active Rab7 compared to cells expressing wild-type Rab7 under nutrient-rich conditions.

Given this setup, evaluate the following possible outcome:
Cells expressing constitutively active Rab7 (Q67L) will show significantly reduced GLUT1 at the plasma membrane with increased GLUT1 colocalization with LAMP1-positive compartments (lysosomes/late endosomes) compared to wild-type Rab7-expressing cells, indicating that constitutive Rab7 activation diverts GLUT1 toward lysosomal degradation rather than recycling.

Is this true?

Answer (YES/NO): YES